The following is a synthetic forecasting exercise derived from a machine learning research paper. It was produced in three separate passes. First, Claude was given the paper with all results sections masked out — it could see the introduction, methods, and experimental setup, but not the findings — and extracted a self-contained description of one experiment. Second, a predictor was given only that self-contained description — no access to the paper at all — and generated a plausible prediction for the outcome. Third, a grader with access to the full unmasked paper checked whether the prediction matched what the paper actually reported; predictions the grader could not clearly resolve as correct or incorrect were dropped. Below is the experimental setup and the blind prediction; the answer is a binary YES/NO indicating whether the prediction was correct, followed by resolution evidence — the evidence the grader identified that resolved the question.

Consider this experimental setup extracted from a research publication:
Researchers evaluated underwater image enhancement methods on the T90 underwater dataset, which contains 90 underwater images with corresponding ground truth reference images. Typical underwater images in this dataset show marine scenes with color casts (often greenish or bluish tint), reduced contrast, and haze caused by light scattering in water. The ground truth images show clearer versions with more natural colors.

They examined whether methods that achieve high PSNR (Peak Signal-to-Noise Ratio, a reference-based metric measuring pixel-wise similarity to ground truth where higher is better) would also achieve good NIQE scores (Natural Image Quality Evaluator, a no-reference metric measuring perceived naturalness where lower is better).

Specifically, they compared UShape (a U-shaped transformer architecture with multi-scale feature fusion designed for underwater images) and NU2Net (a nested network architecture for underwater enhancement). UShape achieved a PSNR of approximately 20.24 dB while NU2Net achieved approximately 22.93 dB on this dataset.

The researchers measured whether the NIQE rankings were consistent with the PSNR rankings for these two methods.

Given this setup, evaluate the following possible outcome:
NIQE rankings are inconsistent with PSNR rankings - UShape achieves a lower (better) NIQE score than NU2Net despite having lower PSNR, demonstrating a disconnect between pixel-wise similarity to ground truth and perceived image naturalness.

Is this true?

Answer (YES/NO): YES